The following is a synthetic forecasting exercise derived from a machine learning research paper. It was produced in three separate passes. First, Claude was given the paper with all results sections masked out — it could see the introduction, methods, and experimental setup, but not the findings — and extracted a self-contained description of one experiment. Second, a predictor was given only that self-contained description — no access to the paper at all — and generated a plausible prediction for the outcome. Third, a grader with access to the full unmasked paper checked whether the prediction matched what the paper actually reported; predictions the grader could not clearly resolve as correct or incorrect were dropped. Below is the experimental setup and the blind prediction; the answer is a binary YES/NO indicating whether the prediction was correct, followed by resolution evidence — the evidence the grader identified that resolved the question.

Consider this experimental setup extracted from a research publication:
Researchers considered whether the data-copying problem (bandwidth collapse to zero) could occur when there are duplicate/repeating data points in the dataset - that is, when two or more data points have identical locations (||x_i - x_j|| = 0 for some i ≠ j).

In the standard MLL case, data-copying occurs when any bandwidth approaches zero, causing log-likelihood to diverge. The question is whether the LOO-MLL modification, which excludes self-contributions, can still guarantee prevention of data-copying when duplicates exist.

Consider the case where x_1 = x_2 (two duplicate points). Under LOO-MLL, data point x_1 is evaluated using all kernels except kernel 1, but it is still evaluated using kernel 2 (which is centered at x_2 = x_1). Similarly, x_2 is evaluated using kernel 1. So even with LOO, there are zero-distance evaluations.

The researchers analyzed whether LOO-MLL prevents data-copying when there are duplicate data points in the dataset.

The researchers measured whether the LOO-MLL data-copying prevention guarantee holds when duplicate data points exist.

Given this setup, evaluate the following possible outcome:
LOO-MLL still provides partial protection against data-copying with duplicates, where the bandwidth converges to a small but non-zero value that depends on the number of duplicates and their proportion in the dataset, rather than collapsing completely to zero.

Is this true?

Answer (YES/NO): NO